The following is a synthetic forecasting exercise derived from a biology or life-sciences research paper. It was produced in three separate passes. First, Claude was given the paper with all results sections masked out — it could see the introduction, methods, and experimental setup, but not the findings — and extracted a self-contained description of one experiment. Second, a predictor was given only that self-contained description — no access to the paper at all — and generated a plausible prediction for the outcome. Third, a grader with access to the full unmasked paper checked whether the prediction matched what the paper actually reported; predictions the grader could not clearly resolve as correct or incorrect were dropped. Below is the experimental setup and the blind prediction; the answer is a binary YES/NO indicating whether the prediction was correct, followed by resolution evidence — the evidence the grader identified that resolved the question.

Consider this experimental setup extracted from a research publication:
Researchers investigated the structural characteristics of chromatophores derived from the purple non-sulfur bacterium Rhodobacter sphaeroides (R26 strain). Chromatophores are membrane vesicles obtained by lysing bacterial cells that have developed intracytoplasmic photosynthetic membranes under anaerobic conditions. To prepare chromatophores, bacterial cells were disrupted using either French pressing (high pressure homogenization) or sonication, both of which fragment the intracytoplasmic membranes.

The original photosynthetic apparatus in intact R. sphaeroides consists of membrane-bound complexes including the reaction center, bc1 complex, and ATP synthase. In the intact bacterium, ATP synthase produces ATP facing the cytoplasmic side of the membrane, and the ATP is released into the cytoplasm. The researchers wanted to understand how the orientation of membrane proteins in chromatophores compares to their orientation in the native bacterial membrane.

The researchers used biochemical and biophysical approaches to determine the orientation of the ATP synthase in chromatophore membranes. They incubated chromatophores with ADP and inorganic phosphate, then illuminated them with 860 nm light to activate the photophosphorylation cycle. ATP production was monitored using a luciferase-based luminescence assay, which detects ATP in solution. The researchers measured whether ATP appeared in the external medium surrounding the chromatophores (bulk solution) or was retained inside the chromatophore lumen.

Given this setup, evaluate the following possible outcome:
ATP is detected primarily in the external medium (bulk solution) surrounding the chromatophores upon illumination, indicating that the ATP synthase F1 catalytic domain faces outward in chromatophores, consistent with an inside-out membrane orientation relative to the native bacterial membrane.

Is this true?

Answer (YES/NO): YES